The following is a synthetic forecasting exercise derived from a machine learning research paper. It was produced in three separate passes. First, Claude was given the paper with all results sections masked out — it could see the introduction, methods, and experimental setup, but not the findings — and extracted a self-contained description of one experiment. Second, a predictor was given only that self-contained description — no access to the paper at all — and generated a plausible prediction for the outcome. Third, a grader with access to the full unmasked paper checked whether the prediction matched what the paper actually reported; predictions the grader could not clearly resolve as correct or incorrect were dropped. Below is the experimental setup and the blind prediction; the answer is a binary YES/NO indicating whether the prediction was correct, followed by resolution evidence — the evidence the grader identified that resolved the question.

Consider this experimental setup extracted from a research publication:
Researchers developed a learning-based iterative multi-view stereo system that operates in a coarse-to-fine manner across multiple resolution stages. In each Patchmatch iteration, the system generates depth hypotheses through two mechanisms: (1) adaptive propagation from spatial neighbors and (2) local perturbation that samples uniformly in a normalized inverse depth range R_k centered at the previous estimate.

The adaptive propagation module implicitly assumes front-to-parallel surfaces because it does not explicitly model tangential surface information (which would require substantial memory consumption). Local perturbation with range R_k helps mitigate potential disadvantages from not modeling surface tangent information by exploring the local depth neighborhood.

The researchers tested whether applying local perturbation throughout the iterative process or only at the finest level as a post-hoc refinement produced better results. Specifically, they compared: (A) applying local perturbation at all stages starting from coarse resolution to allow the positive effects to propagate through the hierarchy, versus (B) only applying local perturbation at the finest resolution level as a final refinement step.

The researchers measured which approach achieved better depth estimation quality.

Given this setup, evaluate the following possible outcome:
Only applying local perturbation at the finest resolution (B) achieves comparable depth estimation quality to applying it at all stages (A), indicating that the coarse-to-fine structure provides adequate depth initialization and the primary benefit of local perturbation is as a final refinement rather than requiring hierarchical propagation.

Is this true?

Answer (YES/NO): NO